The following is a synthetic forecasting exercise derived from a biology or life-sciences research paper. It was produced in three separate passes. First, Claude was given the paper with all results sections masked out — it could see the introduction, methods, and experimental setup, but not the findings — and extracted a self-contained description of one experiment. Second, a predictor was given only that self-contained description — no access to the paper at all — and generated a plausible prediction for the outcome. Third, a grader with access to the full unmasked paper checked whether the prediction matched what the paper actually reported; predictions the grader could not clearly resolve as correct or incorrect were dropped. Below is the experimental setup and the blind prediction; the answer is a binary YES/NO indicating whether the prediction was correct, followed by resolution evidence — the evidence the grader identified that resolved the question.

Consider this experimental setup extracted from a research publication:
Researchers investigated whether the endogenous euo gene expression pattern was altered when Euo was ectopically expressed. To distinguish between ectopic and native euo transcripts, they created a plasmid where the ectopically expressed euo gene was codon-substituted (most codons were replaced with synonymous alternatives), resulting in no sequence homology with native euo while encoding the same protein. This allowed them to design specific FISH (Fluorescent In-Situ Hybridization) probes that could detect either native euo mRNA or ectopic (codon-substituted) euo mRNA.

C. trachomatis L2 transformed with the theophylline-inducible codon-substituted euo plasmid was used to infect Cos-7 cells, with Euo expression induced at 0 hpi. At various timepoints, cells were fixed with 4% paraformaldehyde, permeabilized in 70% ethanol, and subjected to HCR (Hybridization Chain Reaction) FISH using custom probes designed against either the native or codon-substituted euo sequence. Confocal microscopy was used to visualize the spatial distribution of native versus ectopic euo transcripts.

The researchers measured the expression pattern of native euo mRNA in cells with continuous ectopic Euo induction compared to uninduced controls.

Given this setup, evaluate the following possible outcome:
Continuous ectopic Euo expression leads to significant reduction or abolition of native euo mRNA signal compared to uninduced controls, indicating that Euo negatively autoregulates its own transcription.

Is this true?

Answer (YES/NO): NO